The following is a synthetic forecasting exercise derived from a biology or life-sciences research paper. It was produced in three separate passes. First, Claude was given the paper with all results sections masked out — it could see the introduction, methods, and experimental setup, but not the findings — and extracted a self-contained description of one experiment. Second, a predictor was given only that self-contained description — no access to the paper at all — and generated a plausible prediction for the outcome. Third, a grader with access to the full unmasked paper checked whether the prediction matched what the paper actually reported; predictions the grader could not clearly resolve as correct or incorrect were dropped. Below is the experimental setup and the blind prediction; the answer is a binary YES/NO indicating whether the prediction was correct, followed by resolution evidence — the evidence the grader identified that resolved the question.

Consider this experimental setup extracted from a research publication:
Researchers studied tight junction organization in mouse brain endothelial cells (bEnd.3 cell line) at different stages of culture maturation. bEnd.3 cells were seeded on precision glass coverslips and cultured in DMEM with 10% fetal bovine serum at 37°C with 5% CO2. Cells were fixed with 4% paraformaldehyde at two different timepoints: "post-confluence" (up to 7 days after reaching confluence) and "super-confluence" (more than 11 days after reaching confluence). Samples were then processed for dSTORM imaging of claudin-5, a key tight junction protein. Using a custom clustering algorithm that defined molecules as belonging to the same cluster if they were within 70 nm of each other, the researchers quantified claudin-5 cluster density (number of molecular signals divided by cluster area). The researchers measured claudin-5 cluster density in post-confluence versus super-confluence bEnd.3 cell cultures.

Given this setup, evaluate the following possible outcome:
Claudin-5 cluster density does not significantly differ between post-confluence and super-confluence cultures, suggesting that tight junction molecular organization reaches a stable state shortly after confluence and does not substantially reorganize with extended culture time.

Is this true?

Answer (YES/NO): NO